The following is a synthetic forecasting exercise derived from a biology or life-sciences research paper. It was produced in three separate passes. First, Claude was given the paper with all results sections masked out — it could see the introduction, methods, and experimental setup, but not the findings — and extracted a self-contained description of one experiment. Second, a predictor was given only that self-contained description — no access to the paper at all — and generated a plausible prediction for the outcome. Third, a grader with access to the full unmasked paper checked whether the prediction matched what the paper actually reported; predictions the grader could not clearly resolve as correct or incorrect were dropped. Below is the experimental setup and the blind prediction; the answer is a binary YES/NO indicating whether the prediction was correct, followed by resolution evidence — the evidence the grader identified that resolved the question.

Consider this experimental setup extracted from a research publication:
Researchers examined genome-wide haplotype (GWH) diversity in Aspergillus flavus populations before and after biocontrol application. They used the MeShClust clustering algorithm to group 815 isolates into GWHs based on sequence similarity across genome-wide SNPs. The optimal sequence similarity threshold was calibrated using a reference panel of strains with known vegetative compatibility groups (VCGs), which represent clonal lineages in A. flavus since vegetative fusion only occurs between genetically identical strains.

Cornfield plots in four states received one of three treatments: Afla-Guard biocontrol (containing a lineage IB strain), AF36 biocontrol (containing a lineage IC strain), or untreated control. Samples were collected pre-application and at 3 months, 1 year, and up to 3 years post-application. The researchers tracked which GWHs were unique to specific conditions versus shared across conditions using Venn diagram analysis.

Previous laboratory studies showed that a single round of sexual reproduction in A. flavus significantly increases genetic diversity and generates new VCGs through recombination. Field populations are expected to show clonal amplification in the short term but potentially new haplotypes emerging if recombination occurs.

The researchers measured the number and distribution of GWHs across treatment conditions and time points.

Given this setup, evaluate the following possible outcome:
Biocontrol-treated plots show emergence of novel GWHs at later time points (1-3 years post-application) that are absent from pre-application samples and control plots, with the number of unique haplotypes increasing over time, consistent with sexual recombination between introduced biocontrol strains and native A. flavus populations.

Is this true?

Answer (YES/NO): NO